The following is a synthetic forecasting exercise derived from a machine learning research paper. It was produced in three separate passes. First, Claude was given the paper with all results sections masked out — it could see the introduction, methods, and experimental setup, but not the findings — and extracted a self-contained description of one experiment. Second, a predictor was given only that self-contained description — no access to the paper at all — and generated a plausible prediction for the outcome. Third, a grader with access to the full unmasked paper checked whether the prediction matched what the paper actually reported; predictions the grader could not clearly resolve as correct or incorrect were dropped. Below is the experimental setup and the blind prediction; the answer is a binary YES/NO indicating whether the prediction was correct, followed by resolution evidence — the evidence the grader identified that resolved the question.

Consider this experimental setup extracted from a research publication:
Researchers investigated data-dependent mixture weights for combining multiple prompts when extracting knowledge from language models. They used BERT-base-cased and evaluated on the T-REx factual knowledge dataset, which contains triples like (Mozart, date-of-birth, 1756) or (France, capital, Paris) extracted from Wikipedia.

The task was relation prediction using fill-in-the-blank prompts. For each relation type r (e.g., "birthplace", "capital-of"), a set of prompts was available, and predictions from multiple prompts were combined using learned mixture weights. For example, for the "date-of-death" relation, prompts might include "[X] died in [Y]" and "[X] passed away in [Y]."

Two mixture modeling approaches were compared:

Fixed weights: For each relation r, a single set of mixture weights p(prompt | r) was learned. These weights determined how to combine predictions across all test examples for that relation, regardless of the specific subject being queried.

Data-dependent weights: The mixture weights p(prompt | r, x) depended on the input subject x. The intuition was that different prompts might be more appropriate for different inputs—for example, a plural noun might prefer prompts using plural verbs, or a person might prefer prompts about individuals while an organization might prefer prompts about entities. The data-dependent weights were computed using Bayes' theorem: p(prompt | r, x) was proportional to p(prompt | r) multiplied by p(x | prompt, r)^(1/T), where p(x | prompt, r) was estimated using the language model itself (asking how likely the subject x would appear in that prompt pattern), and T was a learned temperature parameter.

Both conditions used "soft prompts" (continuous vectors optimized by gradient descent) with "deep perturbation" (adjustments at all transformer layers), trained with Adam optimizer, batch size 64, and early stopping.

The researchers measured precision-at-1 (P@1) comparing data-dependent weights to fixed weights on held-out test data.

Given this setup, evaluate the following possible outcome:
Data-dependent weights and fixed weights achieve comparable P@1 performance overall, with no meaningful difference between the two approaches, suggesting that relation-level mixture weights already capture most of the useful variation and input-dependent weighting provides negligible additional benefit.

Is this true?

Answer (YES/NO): YES